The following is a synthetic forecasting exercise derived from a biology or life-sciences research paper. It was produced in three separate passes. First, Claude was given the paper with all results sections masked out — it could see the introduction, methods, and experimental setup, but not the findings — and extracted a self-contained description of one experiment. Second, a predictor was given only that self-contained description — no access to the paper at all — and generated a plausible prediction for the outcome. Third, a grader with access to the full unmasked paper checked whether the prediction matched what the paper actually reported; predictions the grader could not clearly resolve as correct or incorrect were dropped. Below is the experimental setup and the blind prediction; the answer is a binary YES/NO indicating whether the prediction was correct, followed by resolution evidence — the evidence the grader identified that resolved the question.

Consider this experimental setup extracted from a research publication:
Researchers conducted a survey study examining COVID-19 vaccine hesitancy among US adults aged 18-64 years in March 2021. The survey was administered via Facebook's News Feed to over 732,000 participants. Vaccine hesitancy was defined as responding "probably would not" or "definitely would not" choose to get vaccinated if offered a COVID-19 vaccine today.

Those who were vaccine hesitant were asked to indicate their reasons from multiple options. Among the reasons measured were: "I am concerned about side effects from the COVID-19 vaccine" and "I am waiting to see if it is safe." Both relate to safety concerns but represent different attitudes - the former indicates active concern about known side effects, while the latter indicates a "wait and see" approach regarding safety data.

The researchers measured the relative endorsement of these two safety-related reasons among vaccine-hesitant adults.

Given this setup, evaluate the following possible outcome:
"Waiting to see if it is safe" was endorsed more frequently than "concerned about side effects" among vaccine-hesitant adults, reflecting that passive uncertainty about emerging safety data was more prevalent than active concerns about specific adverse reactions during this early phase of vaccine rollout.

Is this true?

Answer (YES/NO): NO